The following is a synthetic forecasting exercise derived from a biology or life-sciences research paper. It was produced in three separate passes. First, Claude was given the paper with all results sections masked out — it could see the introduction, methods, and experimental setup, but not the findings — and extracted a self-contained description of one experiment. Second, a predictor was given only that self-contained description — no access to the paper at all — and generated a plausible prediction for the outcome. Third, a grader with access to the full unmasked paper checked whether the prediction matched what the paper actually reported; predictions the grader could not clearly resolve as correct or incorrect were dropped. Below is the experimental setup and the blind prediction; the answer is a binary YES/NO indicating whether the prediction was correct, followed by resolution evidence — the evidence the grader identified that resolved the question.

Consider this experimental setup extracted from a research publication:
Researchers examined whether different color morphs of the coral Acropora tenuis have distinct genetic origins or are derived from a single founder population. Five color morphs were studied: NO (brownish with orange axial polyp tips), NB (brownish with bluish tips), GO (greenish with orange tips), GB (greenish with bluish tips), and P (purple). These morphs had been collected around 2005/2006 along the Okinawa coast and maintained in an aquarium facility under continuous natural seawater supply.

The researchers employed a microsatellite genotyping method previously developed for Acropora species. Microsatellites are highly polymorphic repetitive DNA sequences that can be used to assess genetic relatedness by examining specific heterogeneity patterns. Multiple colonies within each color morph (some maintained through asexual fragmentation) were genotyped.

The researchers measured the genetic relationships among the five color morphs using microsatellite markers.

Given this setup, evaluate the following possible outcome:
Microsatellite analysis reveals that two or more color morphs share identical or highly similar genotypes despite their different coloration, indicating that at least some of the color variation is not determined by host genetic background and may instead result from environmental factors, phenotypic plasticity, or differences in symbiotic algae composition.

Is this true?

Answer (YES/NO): NO